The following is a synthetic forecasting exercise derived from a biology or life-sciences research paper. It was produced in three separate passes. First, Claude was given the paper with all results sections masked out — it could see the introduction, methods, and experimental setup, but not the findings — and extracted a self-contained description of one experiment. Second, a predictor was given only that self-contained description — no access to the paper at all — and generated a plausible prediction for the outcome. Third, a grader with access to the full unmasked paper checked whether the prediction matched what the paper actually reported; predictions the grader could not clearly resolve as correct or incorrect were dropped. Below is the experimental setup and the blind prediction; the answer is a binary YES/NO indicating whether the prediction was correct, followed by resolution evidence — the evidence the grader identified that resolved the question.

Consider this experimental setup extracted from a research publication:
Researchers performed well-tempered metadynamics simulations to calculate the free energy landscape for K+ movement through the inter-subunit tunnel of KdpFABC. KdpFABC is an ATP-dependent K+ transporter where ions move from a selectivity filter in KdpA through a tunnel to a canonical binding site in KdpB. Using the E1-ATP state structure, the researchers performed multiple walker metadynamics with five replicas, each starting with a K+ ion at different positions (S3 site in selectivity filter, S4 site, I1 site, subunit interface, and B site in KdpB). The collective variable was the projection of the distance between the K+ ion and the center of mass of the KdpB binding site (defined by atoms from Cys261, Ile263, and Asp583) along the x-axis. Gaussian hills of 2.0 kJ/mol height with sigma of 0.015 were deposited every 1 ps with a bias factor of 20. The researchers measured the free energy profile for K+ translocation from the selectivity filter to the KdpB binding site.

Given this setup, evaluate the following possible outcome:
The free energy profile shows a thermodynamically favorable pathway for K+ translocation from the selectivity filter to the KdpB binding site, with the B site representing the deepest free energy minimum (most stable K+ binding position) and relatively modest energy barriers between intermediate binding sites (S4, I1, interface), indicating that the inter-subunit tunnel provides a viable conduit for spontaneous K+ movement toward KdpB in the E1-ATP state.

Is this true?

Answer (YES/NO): NO